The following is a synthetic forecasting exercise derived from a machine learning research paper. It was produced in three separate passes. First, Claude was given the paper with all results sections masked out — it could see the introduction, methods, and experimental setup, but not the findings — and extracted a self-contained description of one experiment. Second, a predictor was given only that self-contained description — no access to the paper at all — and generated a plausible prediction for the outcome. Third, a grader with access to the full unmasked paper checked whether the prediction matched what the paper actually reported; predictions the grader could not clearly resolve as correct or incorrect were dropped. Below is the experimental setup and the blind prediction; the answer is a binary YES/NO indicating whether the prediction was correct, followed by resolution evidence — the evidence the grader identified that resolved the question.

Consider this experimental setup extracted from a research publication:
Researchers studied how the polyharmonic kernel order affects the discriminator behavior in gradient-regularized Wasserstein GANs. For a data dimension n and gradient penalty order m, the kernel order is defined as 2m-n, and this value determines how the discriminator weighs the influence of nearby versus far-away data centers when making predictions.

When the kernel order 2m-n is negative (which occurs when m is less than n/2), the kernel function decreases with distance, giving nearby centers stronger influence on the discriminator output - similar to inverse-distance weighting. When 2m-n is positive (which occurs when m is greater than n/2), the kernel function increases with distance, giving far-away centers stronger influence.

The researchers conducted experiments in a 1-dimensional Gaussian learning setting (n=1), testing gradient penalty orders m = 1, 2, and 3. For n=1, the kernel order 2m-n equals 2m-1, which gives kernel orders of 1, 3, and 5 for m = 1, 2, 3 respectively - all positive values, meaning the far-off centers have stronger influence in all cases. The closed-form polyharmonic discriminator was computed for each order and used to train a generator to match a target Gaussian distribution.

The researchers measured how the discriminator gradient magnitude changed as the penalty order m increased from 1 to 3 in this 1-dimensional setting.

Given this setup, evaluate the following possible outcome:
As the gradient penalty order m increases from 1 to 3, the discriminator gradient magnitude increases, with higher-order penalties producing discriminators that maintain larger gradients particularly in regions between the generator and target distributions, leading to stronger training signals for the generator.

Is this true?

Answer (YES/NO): YES